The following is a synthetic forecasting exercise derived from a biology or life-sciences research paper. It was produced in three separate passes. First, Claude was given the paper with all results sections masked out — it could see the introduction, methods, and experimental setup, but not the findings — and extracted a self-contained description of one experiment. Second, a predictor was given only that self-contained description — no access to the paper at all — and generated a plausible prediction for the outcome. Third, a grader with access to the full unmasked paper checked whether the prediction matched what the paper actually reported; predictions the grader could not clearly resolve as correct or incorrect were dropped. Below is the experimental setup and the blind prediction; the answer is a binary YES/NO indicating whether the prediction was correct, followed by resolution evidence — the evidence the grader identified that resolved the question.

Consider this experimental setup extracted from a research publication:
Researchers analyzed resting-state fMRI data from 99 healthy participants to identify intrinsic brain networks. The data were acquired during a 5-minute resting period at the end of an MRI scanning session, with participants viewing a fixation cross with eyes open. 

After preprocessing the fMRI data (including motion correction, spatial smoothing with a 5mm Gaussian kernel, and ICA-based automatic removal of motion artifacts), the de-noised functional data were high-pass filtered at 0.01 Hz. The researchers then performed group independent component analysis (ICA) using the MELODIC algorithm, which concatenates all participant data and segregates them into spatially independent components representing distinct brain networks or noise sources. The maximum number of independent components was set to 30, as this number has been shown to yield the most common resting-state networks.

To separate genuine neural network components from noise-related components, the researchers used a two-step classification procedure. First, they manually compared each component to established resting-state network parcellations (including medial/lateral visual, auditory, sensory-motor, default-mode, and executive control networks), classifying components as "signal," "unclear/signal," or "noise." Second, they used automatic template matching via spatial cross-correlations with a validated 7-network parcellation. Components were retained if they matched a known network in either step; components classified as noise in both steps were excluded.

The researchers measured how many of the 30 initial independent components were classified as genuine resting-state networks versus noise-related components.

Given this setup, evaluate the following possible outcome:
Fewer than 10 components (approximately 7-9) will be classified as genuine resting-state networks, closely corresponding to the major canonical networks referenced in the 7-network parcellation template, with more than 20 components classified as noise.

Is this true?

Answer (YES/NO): NO